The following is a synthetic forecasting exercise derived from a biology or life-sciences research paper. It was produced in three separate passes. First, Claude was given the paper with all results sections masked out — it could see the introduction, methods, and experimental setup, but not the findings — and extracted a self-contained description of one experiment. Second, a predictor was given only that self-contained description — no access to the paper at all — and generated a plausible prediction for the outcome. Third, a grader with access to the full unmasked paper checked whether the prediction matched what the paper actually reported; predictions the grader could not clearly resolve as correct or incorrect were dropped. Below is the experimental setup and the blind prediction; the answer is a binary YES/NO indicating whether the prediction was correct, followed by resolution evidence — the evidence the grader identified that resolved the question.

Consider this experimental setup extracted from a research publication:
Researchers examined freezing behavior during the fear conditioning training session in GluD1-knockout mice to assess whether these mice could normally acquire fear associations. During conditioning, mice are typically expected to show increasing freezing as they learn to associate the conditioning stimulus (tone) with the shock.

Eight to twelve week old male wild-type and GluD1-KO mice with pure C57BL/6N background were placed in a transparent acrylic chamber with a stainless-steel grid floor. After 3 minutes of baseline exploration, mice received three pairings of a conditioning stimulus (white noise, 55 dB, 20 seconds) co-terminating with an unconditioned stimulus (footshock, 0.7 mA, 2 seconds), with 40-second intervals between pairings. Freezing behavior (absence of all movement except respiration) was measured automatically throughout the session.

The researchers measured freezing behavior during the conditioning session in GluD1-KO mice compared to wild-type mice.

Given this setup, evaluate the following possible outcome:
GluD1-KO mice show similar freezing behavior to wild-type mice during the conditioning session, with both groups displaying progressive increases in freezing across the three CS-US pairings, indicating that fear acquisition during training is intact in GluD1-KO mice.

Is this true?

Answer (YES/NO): YES